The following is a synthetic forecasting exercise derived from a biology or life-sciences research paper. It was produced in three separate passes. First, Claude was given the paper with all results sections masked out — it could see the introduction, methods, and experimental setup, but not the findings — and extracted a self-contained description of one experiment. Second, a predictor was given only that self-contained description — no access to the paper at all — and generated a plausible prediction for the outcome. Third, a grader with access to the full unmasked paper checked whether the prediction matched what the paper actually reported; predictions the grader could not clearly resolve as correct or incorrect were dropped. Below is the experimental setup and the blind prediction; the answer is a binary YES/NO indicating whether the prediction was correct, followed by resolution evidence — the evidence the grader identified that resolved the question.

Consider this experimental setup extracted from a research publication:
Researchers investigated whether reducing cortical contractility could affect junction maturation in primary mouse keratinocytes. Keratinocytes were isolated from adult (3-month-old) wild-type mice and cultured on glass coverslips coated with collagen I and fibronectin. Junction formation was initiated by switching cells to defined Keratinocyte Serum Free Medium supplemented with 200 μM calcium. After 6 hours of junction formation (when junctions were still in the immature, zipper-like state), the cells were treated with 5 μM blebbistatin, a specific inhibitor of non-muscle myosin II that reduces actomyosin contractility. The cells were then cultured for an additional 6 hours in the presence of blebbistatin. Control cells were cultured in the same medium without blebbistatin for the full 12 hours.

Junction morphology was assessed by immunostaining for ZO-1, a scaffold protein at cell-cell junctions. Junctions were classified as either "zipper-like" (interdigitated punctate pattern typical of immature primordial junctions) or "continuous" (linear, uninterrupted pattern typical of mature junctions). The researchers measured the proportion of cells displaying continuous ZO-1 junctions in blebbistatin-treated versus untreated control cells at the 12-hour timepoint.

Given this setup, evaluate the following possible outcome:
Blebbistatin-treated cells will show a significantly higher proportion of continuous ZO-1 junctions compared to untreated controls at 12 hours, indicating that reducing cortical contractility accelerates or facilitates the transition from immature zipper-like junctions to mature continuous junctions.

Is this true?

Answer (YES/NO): YES